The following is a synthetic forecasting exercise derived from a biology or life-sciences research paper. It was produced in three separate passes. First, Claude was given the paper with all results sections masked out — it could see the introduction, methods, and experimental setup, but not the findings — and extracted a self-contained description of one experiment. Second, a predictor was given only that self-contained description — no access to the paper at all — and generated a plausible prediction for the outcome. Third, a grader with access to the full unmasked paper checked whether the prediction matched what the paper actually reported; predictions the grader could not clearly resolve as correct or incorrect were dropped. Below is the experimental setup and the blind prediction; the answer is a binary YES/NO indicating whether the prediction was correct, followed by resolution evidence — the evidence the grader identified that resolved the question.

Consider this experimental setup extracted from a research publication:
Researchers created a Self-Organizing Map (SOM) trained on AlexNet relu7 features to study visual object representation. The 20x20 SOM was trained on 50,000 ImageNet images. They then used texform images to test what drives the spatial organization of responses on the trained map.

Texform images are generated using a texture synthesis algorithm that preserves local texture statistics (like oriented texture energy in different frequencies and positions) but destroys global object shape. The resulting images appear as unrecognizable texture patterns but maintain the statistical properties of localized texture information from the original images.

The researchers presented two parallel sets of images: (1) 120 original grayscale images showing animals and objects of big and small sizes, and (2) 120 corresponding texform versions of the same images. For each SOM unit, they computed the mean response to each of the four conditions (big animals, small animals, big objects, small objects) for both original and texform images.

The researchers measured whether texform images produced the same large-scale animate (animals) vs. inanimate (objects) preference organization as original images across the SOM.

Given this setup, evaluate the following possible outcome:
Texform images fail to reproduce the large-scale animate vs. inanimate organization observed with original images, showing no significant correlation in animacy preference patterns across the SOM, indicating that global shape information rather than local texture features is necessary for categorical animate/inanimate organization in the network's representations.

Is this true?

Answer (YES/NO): NO